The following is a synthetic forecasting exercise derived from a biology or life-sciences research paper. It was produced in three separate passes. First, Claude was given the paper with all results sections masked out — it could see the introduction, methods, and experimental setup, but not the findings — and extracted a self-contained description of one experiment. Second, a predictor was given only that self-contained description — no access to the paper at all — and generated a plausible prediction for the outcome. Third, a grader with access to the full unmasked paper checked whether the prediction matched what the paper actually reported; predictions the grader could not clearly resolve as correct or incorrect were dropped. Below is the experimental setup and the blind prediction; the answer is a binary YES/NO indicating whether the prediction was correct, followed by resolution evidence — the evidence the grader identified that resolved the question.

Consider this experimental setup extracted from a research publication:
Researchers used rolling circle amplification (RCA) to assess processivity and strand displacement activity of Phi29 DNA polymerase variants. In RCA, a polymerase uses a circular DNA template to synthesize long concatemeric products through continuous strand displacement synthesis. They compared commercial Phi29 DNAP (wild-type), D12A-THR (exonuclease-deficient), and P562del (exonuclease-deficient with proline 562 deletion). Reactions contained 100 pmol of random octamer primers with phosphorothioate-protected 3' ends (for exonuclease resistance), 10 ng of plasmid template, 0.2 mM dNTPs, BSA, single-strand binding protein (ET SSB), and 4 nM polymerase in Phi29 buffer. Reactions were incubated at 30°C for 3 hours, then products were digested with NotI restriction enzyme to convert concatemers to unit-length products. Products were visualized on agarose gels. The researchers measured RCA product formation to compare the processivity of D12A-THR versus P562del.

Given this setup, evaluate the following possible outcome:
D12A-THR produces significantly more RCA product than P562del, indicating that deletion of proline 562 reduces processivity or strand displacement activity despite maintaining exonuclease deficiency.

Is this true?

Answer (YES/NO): YES